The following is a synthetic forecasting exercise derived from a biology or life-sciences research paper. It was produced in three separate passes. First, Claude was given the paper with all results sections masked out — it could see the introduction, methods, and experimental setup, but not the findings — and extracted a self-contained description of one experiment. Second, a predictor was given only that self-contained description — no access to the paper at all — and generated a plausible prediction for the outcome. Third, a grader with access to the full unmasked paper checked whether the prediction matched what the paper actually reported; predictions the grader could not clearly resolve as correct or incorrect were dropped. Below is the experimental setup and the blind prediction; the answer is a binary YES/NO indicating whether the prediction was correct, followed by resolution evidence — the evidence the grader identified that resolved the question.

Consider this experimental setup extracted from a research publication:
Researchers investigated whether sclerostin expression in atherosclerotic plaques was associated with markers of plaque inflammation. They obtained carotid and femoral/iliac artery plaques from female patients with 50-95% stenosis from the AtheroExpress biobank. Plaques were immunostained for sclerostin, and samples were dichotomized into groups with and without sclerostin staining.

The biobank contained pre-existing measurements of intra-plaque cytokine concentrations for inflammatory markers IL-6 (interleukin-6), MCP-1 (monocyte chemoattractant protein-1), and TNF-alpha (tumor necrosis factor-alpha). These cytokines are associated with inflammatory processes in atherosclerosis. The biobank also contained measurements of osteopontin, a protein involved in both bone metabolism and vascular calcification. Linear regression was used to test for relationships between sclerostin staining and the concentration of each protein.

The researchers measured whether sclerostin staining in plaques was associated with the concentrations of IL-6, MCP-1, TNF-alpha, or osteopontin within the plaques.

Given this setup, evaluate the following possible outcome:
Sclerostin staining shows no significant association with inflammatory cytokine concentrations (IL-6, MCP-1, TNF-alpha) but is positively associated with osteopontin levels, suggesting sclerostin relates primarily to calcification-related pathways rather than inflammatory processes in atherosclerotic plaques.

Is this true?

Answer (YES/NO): NO